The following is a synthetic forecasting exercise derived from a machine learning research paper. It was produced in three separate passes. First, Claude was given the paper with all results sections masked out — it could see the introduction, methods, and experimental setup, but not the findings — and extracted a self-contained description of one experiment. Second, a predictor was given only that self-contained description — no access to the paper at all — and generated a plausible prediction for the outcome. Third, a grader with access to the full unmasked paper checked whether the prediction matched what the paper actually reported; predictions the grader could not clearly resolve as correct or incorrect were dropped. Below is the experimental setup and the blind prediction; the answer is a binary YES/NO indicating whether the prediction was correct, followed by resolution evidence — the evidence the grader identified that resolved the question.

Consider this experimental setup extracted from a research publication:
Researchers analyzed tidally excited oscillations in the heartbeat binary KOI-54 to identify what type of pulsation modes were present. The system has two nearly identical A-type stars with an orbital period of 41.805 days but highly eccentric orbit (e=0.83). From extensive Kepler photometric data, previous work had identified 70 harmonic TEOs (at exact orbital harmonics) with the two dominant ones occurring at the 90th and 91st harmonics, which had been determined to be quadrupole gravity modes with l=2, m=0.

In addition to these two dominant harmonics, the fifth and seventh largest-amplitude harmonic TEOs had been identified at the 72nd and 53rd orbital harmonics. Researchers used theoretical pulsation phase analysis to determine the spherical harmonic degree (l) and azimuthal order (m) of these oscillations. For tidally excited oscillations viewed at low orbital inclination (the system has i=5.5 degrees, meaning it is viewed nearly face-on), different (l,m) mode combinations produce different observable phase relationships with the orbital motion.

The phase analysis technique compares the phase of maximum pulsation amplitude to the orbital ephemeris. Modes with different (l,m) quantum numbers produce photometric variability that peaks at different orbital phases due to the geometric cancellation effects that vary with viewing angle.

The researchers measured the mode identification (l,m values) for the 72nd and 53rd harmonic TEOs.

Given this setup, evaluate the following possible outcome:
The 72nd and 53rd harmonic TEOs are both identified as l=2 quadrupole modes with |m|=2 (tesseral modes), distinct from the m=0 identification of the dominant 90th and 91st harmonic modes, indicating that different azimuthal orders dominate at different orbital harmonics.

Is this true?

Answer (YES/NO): NO